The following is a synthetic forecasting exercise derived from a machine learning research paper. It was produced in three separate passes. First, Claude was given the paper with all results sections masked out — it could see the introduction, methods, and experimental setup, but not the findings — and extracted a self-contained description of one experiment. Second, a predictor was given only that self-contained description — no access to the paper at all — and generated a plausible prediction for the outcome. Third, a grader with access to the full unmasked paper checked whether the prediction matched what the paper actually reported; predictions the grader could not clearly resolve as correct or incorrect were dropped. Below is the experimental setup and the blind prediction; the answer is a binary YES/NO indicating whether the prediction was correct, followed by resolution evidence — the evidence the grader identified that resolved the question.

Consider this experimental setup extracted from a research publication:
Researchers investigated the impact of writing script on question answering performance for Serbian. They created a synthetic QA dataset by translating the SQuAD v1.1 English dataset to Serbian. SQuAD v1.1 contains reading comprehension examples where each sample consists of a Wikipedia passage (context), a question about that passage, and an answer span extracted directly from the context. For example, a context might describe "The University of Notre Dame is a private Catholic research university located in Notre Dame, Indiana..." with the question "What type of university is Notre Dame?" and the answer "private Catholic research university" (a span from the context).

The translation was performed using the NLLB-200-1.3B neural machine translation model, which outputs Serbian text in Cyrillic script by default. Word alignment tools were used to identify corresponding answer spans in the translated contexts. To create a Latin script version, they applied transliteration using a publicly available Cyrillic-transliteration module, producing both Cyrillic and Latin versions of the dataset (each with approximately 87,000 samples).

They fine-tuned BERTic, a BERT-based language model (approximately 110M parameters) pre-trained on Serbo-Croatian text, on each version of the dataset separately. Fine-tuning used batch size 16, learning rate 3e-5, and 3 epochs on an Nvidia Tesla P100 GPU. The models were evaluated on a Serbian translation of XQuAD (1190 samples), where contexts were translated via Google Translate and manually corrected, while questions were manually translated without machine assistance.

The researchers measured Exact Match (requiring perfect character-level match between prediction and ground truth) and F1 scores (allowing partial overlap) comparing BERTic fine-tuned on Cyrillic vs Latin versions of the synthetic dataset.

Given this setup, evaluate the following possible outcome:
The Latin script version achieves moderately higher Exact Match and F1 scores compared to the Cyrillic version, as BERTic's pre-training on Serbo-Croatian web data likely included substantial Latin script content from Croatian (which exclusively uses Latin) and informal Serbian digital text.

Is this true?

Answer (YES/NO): NO